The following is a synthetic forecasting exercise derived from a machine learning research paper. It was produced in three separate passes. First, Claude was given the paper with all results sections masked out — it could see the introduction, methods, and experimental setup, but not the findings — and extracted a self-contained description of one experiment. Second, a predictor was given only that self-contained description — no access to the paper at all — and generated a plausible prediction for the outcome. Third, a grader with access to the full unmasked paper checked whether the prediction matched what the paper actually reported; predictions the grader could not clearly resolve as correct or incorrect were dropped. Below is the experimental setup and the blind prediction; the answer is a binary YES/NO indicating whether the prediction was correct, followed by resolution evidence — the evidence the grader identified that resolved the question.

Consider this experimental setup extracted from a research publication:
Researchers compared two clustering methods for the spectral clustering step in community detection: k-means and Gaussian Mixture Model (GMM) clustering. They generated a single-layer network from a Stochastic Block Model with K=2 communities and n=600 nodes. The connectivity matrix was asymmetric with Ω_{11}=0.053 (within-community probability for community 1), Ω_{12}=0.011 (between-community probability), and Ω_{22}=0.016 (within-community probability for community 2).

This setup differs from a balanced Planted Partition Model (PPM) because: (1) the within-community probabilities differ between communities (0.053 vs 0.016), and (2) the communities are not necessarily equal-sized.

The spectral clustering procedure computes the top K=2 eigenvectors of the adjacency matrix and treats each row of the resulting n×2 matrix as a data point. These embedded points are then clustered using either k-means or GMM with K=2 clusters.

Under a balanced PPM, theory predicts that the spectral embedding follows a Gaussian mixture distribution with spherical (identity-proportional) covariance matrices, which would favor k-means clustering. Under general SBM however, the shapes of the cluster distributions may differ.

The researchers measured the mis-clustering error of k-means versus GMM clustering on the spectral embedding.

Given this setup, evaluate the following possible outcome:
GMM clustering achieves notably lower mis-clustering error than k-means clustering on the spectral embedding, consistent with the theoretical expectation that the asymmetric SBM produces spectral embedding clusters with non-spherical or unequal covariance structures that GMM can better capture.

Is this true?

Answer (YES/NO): YES